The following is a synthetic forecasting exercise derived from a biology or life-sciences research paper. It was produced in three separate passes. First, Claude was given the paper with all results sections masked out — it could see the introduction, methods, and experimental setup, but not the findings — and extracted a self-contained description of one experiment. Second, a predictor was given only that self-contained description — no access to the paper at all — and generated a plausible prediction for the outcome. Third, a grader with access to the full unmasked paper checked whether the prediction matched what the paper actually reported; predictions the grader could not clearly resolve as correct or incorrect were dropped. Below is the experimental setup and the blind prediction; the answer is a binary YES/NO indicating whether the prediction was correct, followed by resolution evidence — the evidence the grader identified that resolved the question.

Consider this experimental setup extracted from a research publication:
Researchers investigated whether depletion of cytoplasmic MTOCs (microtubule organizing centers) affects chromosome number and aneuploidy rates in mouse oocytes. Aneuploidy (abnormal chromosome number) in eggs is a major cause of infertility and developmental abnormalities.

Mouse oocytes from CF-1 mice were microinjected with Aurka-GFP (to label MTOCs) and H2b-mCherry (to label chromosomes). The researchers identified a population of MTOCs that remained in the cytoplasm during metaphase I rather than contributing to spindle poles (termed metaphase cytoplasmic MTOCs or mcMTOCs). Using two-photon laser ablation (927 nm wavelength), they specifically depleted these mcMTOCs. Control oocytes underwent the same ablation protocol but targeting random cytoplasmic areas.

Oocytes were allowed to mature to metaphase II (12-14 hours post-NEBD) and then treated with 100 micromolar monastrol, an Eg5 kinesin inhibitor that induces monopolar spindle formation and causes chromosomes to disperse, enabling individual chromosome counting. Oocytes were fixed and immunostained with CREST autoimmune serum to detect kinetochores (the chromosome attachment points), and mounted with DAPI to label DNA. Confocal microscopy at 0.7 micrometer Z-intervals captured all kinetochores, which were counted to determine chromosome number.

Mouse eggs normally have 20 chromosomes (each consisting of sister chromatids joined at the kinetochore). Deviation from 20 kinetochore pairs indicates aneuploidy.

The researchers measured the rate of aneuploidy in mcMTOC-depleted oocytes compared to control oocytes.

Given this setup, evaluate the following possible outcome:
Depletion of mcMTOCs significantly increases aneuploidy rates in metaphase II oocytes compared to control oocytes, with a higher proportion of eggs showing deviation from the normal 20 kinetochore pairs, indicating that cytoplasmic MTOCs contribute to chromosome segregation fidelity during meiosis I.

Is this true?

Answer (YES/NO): NO